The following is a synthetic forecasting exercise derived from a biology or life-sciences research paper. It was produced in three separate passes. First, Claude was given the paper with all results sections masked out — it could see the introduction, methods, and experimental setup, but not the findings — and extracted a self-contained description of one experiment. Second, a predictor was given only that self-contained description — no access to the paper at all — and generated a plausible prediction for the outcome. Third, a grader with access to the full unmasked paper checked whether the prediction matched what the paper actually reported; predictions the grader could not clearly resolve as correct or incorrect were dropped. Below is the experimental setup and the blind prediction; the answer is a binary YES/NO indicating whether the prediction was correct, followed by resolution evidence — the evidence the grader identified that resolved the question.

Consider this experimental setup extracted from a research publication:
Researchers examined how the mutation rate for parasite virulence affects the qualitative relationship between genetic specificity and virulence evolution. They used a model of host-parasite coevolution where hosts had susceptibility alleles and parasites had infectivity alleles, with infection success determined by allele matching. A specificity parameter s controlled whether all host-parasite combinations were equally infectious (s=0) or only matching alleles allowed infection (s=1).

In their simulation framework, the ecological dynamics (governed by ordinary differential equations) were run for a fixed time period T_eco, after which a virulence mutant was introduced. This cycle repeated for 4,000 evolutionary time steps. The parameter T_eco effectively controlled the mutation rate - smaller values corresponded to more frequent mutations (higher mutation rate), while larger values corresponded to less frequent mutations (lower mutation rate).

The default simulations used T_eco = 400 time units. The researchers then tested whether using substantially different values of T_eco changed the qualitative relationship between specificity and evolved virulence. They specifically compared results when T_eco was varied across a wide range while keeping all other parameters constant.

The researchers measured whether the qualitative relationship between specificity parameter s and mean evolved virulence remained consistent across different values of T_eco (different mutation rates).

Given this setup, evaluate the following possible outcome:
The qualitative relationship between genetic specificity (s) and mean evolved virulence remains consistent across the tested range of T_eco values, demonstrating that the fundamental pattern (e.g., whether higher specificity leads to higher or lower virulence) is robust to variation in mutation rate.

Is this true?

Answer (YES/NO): YES